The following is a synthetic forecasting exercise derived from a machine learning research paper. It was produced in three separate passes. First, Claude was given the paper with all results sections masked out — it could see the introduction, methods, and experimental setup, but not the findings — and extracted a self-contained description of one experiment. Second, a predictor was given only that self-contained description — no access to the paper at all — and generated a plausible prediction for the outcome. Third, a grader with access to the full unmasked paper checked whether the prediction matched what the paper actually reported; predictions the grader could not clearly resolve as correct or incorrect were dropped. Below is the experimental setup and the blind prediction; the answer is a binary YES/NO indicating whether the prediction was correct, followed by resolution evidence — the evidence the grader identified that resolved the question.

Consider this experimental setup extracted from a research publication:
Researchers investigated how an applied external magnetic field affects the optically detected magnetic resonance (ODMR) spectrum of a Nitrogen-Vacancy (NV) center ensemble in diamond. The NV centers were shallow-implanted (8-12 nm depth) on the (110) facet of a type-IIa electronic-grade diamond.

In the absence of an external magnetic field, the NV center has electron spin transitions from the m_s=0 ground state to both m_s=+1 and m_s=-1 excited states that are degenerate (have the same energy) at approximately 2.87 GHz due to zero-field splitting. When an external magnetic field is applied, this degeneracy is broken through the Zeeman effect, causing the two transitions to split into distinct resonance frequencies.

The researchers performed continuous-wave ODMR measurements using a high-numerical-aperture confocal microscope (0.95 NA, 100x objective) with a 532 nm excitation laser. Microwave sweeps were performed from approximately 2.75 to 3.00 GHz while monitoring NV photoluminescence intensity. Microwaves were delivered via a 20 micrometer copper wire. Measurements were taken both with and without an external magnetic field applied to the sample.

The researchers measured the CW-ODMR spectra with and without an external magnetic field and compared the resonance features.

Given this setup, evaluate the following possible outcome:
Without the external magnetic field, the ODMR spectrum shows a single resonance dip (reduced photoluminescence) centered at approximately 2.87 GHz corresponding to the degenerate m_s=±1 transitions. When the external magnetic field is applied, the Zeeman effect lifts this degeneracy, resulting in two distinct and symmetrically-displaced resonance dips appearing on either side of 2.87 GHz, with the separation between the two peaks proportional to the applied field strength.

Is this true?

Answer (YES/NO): YES